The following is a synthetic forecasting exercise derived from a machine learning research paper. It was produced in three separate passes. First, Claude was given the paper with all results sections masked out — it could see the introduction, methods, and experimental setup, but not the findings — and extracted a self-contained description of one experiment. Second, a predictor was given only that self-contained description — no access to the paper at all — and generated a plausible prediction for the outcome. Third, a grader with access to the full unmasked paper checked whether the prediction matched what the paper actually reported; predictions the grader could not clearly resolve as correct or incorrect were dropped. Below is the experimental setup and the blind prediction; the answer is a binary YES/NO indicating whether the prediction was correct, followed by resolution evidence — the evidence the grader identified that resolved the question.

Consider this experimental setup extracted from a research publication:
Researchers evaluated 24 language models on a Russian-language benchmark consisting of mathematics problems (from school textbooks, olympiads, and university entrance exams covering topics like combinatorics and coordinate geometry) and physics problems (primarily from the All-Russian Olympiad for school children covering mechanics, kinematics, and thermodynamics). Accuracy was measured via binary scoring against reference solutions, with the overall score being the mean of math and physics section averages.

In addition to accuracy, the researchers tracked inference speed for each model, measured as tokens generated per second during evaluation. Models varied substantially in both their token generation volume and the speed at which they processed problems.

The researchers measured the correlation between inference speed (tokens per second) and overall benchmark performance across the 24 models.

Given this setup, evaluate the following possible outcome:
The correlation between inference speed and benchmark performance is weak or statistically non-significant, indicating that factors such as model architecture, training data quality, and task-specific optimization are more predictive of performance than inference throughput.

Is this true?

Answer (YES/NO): NO